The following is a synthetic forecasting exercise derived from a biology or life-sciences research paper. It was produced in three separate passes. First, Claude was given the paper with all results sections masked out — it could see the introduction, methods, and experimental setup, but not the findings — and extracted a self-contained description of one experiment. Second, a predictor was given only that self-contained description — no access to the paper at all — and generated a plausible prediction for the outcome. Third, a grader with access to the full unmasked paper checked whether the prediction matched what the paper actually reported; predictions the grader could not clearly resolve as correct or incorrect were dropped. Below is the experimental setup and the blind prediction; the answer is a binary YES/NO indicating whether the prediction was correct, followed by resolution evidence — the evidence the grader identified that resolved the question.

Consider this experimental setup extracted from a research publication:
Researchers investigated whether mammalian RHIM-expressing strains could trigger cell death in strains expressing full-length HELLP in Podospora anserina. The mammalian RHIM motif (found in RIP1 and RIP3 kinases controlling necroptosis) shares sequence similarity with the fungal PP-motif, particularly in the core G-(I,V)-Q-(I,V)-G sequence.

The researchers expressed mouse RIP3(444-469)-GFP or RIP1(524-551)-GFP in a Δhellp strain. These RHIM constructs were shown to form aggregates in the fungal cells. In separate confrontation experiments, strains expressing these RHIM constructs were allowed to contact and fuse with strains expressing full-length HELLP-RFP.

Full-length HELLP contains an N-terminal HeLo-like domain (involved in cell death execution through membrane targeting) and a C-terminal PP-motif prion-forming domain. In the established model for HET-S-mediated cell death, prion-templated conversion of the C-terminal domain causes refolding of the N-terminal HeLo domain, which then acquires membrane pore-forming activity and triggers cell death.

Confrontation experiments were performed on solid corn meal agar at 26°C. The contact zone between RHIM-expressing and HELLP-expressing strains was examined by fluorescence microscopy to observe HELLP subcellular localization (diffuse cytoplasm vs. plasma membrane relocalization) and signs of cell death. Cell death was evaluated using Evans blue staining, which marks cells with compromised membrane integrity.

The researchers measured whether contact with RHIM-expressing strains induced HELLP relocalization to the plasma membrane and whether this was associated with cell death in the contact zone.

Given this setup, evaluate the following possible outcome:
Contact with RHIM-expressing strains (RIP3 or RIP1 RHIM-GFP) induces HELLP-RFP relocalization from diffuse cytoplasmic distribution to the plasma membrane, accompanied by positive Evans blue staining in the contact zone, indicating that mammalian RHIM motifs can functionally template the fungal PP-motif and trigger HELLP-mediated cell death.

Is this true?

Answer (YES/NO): NO